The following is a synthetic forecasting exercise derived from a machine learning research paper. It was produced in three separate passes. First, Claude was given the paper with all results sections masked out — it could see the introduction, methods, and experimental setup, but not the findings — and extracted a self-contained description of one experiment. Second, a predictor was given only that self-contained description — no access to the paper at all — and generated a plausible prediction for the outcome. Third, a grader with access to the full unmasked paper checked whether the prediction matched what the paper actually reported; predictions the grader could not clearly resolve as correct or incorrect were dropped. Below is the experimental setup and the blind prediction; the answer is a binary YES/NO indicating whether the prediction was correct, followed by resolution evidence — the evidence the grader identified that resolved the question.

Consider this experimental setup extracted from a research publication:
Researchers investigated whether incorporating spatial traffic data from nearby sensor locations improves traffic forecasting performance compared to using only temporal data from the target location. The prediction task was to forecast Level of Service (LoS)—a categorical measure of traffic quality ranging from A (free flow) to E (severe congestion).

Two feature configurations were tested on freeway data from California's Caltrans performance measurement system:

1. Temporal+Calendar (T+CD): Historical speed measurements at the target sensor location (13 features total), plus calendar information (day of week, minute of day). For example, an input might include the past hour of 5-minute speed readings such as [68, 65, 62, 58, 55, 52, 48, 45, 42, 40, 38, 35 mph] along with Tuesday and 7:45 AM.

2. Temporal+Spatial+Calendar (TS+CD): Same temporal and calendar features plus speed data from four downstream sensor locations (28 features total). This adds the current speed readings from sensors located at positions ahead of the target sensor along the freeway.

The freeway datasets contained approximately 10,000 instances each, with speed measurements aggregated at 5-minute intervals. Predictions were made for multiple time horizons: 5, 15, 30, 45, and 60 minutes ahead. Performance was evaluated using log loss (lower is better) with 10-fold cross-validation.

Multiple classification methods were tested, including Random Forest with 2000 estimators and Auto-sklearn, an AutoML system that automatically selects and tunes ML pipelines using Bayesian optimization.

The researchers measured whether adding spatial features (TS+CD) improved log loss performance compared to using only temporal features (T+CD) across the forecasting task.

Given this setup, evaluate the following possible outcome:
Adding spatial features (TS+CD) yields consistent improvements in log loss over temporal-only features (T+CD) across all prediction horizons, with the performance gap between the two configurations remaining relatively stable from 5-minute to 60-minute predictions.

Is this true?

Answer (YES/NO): NO